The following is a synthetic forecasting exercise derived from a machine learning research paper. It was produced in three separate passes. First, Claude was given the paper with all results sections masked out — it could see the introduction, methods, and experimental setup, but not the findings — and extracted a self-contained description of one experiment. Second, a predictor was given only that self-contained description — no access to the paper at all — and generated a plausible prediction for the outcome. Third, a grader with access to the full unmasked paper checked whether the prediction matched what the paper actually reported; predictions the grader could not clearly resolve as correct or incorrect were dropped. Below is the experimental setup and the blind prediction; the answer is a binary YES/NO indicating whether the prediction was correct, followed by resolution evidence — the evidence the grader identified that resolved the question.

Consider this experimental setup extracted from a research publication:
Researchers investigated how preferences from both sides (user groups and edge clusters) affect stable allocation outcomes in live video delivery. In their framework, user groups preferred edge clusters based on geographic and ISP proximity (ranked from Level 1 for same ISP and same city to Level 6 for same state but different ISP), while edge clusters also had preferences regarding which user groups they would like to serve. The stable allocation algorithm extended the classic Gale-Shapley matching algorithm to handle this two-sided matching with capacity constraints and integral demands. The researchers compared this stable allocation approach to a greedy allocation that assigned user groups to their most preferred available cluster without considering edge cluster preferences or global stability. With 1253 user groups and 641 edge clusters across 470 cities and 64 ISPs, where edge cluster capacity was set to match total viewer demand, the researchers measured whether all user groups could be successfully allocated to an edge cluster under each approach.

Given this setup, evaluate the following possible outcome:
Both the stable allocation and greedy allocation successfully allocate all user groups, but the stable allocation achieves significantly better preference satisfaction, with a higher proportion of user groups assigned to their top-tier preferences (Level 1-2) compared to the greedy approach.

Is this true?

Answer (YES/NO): NO